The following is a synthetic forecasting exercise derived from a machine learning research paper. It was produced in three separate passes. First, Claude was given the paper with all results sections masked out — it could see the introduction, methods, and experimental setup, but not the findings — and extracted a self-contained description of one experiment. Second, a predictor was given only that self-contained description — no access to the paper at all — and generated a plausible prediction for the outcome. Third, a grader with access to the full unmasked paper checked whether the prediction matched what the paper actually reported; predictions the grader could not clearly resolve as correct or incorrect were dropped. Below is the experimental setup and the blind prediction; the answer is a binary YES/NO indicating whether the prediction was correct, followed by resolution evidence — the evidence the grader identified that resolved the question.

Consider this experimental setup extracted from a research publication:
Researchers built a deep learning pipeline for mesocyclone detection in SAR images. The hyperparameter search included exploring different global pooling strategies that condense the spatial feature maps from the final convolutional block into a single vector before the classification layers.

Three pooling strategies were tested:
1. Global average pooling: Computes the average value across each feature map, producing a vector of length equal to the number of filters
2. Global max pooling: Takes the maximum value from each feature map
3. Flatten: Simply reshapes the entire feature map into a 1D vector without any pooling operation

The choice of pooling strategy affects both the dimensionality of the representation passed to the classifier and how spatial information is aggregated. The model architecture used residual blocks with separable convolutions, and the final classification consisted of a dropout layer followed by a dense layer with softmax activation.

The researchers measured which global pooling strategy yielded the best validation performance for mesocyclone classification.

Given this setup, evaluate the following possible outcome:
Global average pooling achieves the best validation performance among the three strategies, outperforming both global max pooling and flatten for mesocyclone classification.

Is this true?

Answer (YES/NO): YES